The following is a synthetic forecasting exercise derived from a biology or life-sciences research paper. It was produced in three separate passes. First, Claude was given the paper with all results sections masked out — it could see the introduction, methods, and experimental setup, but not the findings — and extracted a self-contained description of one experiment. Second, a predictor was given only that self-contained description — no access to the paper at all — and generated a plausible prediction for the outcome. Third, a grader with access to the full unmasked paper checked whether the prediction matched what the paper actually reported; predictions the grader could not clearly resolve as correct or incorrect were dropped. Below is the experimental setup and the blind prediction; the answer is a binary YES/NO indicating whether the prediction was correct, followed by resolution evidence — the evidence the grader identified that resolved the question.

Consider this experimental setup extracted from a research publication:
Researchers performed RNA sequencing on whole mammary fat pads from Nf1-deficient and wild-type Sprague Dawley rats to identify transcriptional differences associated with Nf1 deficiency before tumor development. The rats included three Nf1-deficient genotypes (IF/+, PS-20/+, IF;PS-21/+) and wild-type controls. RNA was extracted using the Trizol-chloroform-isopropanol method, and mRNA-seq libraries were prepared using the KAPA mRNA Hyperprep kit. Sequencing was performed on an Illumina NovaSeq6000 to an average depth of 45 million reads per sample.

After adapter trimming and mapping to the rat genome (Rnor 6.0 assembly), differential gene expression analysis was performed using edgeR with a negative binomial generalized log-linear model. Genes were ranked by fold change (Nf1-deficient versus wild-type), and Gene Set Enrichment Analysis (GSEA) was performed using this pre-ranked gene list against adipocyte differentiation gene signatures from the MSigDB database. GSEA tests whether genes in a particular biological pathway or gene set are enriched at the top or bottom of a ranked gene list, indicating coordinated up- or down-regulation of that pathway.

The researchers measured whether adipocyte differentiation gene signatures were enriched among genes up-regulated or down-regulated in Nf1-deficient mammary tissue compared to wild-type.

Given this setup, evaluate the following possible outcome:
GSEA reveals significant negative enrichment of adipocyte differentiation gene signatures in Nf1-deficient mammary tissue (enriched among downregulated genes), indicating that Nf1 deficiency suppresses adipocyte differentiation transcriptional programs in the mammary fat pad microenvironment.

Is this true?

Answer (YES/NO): NO